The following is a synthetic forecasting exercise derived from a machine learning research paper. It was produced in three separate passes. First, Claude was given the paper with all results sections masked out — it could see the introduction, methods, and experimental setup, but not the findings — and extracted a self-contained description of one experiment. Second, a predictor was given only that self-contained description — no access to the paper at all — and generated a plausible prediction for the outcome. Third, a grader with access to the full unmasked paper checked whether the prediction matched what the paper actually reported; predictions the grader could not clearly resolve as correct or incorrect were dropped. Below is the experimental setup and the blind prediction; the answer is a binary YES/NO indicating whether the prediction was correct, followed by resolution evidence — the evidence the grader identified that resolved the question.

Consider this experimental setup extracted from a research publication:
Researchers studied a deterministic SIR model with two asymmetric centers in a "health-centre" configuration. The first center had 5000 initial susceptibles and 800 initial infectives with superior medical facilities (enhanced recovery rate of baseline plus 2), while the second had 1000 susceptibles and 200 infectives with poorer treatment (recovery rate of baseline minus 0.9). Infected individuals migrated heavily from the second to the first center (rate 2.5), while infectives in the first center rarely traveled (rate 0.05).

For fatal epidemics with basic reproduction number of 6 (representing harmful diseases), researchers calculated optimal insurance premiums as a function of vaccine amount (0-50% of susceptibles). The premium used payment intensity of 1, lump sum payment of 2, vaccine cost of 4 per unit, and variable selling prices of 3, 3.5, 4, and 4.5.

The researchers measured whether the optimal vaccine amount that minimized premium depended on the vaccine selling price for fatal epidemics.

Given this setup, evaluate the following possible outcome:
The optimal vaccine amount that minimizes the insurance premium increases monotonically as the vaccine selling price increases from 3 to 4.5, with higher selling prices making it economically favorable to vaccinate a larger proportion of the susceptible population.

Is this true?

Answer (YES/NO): YES